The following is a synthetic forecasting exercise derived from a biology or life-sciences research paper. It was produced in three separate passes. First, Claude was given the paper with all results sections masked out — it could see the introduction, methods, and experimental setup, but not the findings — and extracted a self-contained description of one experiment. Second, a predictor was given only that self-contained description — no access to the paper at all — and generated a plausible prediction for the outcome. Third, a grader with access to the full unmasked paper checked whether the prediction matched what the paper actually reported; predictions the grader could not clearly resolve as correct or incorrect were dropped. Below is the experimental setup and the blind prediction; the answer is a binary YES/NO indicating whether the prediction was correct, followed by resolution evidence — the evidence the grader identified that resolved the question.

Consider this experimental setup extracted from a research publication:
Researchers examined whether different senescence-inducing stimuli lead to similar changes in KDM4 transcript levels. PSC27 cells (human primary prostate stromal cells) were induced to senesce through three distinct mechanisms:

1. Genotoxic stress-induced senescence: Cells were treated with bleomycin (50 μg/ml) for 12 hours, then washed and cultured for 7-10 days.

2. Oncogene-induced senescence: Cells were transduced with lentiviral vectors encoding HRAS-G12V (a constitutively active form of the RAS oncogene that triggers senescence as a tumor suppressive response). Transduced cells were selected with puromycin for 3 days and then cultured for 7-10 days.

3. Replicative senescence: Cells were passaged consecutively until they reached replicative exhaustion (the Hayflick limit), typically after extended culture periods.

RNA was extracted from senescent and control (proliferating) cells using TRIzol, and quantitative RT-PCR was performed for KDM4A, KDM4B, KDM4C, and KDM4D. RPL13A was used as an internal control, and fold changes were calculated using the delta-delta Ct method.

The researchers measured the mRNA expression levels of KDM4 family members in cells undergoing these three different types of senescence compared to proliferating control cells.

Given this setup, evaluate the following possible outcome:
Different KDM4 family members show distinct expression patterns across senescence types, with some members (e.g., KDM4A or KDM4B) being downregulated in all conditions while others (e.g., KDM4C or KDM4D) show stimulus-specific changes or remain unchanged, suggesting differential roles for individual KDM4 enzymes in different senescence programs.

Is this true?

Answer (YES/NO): NO